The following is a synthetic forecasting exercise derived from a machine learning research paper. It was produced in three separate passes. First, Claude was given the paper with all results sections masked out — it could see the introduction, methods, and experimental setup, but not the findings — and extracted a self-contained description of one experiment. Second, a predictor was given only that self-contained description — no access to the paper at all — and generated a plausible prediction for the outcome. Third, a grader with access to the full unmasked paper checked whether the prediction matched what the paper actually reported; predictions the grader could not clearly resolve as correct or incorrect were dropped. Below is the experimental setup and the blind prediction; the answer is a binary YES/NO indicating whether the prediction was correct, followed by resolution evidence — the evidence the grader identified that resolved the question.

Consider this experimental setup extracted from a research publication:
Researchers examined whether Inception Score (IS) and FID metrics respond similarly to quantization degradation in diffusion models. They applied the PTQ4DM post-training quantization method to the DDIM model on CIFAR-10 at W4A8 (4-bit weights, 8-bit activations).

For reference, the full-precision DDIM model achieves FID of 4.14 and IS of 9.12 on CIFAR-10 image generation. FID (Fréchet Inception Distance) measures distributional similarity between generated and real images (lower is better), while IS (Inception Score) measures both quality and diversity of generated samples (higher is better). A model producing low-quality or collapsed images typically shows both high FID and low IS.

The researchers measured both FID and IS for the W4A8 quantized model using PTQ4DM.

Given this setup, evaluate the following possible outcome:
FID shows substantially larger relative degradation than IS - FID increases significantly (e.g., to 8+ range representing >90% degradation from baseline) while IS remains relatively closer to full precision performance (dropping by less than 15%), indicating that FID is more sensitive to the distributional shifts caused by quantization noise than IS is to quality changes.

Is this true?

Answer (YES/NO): NO